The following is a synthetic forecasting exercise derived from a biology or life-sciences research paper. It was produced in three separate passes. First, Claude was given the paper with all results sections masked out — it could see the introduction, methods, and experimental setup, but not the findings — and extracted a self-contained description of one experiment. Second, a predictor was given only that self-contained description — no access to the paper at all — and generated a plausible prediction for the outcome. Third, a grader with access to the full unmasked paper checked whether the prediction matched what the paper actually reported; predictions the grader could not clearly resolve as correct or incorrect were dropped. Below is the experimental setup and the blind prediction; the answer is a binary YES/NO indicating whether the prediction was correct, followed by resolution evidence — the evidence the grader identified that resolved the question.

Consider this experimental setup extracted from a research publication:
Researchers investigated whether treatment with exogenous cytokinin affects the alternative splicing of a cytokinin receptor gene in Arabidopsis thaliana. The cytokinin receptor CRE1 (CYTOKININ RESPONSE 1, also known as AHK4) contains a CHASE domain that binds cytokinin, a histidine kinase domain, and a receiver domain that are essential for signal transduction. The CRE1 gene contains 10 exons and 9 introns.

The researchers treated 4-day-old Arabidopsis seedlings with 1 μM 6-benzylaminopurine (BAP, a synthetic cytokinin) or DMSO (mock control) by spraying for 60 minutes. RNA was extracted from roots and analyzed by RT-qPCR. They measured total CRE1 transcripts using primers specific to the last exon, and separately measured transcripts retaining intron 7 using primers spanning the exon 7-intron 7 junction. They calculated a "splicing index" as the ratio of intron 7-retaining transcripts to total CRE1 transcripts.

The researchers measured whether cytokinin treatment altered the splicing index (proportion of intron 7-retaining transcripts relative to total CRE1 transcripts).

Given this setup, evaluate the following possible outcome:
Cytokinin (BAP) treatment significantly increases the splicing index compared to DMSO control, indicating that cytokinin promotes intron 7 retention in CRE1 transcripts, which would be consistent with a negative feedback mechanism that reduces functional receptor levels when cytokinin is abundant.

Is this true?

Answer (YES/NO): YES